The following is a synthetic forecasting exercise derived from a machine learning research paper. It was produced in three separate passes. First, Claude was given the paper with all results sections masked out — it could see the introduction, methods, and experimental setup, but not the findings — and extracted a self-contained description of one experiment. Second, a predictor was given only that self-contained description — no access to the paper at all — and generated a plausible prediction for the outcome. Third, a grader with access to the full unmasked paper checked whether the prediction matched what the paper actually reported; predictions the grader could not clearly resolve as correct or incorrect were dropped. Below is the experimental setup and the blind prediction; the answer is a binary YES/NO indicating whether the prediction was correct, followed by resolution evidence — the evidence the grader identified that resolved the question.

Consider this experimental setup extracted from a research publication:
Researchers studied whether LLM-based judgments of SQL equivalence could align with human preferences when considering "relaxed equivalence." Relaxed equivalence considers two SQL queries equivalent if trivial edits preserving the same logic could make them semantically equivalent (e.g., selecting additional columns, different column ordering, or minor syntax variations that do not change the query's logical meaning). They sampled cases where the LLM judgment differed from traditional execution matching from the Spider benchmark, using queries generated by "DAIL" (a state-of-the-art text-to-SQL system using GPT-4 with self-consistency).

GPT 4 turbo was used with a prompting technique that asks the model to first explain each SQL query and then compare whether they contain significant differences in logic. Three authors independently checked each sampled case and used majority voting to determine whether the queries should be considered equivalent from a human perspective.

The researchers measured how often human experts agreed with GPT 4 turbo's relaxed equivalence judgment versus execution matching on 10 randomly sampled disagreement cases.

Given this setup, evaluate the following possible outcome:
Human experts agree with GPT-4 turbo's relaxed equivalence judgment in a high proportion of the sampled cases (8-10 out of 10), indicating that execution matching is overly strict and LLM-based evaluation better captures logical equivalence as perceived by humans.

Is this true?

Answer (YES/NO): NO